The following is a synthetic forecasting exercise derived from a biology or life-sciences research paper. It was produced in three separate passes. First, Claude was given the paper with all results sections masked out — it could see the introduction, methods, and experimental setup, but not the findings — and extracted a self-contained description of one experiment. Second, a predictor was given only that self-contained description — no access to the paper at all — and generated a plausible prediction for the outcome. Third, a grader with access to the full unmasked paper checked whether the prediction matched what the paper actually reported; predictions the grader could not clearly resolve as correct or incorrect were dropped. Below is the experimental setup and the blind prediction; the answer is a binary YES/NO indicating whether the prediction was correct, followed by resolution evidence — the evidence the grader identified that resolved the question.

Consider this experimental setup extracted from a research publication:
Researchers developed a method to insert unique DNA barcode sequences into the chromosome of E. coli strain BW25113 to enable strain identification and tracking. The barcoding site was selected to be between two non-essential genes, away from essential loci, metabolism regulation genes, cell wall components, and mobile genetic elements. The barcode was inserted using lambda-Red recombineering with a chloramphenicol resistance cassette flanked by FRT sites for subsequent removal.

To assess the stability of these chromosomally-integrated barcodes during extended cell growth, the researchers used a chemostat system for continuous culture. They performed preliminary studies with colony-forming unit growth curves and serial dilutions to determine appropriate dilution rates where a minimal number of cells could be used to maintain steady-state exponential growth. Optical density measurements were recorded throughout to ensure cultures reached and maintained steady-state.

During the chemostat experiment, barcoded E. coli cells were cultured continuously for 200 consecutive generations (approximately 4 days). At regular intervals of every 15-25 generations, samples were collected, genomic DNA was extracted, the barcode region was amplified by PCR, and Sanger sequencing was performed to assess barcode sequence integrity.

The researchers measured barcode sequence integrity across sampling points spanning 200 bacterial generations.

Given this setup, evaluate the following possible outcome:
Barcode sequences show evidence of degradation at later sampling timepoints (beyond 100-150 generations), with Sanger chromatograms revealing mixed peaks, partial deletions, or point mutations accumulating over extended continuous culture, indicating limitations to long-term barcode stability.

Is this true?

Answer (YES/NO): NO